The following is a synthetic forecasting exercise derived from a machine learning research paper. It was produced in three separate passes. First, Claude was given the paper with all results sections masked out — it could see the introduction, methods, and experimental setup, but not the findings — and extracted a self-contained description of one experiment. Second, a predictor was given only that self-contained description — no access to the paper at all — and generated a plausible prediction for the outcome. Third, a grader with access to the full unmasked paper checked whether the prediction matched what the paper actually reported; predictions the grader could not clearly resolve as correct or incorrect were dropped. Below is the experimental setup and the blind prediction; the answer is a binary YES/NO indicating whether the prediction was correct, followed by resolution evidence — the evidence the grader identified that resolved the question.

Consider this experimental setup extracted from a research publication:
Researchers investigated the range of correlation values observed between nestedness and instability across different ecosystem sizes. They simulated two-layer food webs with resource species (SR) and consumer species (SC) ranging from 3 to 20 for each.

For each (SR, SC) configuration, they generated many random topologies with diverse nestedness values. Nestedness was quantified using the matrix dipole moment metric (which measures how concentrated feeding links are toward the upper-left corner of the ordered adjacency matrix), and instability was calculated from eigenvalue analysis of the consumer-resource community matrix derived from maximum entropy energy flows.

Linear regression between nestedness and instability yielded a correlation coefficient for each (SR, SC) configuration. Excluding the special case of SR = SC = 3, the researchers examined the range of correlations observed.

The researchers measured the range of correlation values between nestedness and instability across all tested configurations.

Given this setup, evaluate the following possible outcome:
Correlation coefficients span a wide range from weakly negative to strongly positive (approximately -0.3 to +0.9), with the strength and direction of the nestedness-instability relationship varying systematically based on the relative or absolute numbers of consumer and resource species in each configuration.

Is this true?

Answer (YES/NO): NO